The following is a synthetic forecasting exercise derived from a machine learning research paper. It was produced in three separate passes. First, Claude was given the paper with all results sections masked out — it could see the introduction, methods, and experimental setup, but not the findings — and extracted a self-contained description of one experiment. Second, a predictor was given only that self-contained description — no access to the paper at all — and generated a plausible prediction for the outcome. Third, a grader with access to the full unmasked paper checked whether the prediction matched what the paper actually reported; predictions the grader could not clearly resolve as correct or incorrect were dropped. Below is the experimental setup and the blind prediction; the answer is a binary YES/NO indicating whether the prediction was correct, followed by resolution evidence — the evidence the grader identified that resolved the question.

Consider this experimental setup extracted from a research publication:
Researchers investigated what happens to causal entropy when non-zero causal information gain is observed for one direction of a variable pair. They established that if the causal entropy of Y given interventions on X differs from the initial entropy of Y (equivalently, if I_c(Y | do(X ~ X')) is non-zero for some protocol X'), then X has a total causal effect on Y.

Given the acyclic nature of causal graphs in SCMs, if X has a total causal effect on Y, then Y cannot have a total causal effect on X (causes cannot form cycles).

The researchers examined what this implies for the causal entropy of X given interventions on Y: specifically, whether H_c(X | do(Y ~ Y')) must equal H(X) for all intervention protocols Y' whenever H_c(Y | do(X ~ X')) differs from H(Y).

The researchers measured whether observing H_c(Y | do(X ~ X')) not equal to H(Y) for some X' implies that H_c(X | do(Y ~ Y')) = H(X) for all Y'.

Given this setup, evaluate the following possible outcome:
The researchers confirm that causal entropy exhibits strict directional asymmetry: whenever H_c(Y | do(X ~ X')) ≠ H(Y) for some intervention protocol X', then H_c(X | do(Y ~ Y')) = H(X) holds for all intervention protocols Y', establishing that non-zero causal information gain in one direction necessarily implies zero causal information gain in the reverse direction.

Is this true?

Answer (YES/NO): YES